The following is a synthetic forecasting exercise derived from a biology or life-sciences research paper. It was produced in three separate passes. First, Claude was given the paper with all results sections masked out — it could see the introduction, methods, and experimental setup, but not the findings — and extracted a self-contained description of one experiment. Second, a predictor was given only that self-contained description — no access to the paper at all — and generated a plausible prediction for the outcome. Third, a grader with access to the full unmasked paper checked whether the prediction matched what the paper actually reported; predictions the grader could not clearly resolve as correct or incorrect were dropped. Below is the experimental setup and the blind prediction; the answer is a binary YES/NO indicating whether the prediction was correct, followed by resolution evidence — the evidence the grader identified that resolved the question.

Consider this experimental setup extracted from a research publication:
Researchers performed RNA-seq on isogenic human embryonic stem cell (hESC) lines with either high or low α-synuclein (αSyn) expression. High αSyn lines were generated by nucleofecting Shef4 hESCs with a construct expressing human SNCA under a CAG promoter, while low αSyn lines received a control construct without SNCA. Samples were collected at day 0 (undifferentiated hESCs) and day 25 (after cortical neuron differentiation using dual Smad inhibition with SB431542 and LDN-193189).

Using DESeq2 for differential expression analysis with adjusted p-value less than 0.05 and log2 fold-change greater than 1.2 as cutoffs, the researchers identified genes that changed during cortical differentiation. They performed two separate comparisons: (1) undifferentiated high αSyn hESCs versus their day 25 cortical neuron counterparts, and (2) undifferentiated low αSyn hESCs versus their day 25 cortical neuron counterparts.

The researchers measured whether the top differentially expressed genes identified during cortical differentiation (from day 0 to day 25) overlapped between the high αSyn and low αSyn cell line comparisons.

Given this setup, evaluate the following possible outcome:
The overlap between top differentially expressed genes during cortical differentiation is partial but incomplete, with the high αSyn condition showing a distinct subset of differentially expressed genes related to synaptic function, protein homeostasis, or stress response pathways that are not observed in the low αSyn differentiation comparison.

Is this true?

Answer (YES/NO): NO